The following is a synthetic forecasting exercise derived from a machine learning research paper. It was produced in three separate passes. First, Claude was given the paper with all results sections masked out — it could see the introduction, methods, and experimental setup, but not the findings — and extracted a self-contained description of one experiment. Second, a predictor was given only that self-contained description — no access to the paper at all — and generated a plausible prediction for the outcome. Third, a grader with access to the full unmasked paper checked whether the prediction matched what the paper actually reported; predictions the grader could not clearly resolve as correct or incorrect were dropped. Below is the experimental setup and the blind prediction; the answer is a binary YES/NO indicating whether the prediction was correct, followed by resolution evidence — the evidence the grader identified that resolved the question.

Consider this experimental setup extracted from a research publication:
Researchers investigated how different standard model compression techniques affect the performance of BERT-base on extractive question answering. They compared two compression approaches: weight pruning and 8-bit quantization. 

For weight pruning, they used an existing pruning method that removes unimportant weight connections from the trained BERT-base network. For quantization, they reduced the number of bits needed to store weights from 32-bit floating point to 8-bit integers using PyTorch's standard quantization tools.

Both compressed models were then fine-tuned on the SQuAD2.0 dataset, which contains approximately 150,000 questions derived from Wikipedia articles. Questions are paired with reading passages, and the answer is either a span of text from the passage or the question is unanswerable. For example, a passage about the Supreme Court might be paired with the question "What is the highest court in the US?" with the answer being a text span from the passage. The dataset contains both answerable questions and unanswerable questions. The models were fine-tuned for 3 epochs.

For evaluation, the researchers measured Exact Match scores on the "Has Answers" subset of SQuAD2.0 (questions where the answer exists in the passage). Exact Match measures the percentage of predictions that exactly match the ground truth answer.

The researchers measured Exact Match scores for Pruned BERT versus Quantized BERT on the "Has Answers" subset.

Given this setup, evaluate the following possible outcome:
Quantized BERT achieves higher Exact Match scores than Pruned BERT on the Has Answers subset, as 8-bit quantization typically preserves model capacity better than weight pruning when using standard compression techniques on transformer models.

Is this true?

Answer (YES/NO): NO